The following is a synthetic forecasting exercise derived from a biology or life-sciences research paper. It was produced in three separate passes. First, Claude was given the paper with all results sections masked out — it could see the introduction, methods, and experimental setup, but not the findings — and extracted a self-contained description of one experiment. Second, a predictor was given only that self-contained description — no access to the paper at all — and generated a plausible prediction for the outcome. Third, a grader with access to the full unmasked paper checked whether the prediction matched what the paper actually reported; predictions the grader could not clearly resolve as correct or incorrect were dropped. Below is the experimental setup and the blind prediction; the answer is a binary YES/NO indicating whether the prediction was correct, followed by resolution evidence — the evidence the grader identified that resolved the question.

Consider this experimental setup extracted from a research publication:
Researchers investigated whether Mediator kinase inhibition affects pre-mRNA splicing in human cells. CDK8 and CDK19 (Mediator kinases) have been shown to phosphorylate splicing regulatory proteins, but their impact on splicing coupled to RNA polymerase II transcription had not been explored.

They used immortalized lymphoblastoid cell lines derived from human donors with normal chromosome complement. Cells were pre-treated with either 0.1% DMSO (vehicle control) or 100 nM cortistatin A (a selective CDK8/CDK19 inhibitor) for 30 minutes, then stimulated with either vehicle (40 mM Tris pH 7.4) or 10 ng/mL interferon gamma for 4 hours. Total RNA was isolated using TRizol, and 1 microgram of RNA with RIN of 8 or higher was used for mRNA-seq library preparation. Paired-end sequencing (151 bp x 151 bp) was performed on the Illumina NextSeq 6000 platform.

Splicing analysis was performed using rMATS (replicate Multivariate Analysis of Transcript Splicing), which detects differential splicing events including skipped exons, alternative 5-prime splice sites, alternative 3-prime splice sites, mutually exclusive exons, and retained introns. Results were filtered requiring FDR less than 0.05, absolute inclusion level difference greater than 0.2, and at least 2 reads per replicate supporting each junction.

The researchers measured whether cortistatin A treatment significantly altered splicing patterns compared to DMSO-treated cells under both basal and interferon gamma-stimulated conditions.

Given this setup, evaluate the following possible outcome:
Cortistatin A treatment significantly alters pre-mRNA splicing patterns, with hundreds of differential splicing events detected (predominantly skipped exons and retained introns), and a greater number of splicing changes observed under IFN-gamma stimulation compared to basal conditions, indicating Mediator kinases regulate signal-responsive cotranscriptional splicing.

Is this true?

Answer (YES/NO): NO